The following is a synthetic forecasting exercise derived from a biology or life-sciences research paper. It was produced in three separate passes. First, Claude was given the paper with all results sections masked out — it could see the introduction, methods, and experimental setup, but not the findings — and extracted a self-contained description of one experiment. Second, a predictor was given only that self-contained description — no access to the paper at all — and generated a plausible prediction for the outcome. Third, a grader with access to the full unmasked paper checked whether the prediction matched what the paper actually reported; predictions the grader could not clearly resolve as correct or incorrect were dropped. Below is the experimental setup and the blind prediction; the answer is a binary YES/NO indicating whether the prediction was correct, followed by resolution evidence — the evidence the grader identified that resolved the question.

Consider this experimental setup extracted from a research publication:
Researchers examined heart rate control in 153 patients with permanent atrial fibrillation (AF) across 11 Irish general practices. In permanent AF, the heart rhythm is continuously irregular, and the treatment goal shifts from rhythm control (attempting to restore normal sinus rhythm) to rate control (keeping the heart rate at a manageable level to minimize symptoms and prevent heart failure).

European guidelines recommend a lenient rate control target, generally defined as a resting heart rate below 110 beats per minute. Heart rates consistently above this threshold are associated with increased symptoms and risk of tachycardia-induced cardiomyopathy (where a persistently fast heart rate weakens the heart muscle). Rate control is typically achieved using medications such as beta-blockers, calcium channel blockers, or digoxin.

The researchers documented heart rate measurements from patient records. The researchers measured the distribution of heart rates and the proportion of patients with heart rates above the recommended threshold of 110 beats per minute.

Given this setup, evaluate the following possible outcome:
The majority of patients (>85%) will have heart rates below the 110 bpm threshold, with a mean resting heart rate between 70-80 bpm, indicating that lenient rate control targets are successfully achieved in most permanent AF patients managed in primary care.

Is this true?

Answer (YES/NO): YES